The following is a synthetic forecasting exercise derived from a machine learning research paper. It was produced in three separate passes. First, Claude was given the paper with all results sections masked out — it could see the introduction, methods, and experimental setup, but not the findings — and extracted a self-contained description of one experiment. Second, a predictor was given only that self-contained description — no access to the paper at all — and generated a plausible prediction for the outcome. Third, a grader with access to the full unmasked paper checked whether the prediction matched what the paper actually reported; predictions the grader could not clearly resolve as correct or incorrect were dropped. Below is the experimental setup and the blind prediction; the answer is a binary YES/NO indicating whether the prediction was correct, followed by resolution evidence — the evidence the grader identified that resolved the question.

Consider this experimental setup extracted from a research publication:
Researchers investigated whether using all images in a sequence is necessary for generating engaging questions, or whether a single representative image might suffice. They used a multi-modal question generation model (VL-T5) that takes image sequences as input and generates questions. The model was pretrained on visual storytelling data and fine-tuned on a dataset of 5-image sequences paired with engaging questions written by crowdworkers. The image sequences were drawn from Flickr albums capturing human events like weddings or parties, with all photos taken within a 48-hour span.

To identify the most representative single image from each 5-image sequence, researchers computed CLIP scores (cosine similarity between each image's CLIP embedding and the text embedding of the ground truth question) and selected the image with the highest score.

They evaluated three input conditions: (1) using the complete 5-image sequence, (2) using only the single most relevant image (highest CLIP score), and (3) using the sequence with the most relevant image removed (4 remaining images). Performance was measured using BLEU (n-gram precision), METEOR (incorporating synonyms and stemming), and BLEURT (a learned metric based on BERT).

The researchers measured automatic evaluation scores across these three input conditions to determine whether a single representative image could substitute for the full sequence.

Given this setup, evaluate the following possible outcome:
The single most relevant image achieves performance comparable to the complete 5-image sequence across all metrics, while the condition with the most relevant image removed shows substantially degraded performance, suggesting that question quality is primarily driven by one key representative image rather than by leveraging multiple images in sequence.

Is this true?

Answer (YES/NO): NO